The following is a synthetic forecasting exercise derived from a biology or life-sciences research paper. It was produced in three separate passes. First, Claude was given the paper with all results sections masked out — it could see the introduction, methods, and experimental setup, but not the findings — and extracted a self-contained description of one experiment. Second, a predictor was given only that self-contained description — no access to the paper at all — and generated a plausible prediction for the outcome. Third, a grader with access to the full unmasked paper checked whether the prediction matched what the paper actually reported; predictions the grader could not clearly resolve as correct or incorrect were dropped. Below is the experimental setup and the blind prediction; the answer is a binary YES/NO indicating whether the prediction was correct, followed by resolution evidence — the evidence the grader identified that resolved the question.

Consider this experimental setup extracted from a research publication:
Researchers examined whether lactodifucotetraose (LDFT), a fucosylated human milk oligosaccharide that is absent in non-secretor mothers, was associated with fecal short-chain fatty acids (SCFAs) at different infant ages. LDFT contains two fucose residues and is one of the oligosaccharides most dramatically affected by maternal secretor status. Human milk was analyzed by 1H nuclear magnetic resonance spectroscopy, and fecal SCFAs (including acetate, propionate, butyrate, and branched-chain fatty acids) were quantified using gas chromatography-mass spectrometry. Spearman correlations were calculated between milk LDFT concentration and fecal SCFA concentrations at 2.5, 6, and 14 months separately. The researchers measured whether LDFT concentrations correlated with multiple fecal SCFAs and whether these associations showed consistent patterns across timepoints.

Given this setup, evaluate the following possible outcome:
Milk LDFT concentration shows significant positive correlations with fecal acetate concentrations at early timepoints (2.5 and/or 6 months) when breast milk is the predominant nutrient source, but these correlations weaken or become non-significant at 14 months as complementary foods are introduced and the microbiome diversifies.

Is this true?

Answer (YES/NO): NO